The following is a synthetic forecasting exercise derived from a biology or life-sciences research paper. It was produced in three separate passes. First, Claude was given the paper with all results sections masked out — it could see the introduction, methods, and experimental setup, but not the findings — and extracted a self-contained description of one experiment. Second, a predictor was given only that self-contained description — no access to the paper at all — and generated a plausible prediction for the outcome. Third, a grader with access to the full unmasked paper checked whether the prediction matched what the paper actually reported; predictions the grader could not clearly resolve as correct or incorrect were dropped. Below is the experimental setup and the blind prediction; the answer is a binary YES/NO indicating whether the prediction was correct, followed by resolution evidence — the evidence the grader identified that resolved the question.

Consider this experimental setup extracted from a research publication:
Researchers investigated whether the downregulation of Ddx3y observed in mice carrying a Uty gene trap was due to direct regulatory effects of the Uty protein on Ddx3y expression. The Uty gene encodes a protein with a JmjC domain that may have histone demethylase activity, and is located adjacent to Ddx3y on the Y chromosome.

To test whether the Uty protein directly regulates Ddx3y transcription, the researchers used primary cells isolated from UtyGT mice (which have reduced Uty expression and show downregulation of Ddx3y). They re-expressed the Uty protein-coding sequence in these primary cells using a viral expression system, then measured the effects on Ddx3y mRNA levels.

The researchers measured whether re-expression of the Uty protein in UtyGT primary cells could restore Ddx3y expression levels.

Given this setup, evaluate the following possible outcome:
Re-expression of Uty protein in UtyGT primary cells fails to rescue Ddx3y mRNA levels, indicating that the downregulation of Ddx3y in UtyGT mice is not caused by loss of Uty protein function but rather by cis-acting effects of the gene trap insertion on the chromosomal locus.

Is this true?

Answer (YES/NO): YES